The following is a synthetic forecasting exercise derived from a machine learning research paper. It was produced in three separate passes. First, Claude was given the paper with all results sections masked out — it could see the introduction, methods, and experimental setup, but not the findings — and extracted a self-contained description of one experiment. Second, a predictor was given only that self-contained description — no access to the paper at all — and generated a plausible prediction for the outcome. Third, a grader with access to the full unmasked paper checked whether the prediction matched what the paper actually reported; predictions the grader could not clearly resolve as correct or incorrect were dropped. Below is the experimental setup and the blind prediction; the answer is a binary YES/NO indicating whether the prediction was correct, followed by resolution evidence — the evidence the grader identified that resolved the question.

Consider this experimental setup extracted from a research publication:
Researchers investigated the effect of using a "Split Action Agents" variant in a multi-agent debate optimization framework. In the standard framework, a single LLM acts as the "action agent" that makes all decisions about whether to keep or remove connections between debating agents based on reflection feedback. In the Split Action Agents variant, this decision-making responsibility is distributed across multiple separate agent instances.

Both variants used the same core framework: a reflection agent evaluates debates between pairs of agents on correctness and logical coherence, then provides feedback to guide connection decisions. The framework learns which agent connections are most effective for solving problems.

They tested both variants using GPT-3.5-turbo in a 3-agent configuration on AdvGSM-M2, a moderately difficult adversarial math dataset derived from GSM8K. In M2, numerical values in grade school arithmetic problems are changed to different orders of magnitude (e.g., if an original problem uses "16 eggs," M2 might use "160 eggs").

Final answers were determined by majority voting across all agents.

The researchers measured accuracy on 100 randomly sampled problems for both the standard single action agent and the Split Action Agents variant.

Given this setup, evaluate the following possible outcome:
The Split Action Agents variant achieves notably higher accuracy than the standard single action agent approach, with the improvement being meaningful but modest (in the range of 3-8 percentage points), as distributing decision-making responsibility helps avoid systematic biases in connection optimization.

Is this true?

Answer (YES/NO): NO